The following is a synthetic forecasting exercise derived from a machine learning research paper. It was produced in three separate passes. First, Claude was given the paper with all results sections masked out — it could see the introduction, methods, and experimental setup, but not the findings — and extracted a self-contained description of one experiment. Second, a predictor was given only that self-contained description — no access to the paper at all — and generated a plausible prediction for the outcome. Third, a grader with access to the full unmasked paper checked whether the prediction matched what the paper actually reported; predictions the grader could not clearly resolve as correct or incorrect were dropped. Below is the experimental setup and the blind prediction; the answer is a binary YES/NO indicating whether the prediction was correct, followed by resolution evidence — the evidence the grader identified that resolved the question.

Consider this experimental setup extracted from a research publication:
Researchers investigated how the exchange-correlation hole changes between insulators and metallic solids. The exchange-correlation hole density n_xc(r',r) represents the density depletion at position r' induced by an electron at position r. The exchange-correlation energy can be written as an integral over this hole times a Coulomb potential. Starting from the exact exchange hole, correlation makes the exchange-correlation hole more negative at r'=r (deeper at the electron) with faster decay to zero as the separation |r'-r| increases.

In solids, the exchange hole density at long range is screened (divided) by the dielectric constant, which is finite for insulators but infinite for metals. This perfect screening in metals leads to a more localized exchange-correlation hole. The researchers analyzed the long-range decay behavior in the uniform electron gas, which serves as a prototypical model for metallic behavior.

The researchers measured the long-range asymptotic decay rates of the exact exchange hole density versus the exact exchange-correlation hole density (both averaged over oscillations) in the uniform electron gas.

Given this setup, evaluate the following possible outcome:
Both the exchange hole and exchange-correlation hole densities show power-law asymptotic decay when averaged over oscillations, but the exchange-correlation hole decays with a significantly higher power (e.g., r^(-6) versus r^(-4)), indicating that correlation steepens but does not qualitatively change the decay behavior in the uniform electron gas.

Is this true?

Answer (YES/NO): NO